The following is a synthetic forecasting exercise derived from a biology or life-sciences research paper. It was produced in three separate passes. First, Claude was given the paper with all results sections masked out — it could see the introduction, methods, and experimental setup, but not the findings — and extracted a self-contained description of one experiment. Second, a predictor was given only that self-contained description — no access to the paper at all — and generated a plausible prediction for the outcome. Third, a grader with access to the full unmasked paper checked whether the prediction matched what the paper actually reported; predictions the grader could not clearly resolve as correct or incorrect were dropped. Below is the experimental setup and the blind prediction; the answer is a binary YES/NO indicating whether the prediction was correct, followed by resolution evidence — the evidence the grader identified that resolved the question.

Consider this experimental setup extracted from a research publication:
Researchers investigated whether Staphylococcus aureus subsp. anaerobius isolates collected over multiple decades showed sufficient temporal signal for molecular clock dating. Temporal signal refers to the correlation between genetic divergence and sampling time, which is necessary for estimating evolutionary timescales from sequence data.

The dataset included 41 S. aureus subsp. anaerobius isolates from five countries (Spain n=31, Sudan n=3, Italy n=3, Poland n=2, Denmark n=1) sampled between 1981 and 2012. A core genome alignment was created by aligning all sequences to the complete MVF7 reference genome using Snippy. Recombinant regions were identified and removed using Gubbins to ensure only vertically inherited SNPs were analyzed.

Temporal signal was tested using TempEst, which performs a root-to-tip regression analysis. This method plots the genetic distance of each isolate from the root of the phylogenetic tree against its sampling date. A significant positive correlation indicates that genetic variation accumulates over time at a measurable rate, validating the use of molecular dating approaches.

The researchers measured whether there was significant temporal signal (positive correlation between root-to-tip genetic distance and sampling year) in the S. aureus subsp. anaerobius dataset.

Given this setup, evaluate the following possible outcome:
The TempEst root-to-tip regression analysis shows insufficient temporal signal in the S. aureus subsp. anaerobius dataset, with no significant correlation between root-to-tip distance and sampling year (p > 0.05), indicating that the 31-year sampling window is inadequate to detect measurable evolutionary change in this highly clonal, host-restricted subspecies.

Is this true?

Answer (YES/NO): NO